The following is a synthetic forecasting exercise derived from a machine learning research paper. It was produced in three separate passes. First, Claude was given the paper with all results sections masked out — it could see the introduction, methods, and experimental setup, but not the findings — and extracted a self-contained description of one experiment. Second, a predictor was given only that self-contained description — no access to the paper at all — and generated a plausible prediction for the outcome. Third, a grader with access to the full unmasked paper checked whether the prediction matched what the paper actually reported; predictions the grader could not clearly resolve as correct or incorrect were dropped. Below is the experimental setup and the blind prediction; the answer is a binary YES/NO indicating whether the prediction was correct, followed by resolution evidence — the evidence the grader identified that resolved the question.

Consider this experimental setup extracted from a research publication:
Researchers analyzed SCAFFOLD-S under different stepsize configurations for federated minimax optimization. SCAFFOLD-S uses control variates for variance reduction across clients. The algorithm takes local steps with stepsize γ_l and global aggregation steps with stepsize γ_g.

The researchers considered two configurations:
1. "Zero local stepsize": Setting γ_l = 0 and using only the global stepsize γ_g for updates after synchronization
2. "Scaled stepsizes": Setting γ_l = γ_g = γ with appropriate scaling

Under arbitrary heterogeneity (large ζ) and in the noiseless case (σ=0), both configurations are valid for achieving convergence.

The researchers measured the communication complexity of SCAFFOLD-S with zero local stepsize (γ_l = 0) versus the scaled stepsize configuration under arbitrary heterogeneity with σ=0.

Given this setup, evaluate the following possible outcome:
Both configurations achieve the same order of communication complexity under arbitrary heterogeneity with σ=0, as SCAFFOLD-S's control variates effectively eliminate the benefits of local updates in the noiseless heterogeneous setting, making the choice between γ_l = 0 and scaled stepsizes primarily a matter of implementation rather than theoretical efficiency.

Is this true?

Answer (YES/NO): YES